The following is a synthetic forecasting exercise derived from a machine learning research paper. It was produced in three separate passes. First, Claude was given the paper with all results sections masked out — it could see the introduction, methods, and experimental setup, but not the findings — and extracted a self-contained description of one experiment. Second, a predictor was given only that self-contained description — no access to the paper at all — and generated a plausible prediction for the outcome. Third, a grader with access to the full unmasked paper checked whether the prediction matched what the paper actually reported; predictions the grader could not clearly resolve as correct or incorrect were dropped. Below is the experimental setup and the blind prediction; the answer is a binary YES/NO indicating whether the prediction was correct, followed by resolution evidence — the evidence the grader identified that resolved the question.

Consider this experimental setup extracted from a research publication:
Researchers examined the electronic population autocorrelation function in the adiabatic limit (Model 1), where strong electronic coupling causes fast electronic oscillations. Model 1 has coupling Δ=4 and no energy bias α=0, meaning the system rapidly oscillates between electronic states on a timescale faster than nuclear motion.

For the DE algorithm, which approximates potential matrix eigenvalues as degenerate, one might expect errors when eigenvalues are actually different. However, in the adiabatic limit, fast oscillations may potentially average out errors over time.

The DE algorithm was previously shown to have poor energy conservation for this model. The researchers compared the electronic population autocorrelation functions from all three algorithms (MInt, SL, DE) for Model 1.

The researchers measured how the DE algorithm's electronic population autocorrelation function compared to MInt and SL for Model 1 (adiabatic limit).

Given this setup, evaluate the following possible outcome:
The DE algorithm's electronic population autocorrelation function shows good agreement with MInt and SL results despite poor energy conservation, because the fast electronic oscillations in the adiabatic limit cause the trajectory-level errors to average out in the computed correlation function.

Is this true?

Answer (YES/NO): YES